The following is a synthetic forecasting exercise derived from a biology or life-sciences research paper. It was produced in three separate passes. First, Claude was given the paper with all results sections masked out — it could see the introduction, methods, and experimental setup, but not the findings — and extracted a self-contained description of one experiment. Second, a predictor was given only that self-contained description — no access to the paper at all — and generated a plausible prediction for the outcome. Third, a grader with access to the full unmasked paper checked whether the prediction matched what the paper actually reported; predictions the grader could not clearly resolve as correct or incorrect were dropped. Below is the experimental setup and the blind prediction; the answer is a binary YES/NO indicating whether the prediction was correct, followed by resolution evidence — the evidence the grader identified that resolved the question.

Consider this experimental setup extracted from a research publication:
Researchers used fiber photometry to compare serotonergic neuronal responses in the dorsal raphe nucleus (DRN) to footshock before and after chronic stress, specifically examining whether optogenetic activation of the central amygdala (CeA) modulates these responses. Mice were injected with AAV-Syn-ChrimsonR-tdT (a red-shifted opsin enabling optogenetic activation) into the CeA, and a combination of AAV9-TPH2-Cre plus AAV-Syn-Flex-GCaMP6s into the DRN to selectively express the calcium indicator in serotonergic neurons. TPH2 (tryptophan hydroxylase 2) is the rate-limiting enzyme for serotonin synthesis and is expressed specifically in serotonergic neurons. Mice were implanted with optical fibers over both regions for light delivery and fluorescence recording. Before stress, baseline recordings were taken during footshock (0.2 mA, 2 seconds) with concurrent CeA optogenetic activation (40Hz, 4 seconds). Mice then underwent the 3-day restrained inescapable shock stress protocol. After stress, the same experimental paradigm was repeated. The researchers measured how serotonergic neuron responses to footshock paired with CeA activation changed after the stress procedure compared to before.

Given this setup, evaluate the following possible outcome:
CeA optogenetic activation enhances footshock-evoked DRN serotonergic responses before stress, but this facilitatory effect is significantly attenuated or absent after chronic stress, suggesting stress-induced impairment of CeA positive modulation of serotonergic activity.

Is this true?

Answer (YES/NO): YES